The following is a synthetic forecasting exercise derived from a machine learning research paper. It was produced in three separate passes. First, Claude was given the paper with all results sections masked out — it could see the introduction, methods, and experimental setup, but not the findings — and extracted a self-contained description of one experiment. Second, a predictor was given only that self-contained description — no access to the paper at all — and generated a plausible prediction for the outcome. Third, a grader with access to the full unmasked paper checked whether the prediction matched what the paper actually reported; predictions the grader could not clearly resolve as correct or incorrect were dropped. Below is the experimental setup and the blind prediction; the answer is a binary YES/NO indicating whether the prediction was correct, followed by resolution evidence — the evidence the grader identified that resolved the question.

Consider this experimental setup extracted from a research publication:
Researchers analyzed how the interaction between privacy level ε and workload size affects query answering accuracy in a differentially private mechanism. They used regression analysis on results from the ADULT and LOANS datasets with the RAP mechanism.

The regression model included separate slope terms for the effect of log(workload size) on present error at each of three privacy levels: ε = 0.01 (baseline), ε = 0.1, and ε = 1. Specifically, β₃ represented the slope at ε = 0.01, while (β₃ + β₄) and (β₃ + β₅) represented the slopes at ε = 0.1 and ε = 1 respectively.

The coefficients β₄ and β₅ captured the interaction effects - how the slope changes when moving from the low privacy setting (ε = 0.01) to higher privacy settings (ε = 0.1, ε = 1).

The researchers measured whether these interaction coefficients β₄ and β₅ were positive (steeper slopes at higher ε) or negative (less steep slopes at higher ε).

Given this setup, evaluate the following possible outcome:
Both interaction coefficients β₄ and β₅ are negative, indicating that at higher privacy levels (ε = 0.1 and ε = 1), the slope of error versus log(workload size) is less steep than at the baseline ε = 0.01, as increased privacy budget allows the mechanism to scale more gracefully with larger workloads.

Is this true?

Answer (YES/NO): YES